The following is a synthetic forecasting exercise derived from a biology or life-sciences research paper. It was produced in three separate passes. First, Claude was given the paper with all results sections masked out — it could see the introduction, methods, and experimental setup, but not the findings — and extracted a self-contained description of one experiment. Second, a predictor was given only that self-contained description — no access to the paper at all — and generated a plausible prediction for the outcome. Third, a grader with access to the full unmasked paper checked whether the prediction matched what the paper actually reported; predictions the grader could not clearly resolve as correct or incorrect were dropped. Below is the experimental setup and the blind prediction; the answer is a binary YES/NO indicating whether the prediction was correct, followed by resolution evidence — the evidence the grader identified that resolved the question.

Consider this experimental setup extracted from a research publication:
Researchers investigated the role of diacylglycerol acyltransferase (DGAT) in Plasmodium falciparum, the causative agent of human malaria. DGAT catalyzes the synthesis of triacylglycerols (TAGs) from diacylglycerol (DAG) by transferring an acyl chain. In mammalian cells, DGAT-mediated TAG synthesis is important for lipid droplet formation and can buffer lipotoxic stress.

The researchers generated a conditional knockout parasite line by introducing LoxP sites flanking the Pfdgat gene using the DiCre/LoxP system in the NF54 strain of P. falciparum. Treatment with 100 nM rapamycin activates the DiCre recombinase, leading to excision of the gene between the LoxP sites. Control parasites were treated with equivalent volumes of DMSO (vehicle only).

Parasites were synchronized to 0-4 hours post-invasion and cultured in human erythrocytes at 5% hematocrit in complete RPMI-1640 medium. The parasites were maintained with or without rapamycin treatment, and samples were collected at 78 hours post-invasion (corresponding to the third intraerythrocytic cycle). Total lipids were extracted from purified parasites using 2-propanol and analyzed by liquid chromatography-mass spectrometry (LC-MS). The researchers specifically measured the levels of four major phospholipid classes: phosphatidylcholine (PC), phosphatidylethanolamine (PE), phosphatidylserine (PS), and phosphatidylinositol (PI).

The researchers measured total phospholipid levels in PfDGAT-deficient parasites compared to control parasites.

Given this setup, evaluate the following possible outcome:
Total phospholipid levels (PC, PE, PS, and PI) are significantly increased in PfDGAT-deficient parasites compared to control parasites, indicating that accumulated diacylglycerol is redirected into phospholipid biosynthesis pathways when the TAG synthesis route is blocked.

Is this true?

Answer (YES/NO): YES